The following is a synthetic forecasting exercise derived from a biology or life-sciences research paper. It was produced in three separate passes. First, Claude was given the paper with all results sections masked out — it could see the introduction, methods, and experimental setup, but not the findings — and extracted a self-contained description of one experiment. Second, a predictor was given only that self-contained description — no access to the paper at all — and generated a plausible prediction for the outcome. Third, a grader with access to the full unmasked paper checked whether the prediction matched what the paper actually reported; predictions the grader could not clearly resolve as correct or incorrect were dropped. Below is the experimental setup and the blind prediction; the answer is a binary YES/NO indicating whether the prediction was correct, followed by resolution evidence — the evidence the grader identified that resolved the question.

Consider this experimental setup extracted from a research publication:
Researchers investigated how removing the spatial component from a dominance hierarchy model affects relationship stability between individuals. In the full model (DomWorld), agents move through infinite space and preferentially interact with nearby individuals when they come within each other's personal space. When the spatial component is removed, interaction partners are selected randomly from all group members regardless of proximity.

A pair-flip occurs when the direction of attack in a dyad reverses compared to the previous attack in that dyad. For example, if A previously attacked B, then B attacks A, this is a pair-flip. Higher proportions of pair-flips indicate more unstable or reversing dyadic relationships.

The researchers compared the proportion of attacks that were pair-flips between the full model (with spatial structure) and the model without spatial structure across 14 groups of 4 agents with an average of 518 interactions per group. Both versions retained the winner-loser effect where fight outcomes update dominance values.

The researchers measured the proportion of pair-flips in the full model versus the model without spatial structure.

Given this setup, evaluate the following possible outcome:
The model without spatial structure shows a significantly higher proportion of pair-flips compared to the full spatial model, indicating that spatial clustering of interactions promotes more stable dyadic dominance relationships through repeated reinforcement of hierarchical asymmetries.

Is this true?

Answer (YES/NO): YES